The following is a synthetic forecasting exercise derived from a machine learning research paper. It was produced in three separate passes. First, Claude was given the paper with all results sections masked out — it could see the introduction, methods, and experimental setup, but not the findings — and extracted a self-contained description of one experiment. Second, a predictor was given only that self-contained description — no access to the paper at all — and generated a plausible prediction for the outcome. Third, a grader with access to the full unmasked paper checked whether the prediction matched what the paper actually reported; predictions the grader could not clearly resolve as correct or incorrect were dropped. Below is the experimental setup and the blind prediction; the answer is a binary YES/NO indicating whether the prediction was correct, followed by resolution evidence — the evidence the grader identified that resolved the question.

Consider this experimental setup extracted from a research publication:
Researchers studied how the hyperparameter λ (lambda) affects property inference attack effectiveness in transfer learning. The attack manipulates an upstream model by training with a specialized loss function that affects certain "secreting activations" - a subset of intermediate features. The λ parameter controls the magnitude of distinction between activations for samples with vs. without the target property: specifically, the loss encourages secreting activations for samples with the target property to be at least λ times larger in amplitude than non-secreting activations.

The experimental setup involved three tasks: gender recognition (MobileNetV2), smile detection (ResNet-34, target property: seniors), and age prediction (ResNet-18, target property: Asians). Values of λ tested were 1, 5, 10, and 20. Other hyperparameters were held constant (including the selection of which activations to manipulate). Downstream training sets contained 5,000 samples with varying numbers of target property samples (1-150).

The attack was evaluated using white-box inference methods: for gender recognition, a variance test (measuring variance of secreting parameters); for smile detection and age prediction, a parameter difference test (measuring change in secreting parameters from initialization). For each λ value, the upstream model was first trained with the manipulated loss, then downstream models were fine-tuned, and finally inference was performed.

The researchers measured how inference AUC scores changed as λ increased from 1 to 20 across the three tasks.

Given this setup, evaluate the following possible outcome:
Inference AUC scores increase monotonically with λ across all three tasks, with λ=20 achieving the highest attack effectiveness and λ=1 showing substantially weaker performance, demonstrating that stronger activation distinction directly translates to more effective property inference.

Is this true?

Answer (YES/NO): NO